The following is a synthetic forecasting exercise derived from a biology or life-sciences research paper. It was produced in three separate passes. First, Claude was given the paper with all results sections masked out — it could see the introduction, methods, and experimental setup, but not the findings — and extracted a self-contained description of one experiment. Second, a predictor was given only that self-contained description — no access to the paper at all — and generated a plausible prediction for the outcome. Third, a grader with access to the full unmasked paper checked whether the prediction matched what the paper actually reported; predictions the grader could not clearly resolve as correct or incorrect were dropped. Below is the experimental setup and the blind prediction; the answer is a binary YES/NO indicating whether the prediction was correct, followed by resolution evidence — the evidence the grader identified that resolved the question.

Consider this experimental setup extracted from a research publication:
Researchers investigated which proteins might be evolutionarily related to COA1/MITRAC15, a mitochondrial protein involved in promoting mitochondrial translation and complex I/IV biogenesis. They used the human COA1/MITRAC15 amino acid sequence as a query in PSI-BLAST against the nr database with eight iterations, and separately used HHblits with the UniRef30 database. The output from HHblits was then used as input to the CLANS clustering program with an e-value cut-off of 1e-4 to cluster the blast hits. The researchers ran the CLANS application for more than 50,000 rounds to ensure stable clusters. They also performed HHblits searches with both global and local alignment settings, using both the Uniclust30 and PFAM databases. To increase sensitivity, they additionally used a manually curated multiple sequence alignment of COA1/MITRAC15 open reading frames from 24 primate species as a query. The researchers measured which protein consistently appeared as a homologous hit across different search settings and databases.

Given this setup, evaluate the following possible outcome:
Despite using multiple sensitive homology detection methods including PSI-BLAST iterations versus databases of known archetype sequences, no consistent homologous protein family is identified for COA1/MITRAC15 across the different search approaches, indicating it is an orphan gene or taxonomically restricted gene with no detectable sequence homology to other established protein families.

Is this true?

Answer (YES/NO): NO